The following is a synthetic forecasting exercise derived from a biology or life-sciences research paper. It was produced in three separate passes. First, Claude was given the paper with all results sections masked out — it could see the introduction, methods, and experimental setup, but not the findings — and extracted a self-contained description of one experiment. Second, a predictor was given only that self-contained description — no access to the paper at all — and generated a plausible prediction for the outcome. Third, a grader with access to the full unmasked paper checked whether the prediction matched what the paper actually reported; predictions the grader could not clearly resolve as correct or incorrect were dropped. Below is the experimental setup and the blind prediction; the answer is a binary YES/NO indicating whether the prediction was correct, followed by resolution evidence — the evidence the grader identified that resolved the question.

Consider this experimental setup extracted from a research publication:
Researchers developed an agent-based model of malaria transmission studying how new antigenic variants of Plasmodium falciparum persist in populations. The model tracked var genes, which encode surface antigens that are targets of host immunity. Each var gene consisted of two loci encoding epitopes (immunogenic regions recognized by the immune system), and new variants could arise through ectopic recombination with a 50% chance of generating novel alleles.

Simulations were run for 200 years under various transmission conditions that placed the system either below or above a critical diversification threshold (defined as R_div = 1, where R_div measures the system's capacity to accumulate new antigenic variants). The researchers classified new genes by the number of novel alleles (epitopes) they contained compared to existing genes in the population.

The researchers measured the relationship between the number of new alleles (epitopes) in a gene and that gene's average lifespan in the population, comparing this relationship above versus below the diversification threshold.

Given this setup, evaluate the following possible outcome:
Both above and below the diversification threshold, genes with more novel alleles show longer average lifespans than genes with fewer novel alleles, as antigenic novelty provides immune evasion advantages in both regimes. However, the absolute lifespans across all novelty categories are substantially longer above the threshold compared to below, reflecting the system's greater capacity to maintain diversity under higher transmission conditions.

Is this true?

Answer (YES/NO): NO